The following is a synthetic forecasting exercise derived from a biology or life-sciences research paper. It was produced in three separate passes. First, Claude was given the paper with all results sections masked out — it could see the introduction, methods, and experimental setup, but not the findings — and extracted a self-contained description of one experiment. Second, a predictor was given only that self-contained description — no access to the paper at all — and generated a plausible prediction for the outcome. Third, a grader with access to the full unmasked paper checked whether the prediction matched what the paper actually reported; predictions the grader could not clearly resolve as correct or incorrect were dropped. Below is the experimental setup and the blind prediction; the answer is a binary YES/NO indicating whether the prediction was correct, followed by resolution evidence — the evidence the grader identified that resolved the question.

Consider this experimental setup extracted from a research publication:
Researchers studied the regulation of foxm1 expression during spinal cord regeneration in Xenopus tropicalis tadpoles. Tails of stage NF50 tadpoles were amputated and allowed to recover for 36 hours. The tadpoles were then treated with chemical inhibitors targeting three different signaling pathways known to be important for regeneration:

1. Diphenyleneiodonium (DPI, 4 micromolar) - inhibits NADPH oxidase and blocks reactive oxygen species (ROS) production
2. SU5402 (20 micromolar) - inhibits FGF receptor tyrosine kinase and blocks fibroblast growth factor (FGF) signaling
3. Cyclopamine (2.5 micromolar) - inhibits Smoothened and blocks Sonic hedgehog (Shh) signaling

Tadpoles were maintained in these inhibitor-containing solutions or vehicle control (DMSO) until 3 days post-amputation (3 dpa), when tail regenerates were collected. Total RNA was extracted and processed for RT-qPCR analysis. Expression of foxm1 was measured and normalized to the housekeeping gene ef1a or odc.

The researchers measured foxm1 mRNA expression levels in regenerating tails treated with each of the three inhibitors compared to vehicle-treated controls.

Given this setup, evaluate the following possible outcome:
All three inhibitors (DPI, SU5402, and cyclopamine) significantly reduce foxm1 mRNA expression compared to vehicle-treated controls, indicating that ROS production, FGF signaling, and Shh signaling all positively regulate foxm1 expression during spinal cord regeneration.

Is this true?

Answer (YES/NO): NO